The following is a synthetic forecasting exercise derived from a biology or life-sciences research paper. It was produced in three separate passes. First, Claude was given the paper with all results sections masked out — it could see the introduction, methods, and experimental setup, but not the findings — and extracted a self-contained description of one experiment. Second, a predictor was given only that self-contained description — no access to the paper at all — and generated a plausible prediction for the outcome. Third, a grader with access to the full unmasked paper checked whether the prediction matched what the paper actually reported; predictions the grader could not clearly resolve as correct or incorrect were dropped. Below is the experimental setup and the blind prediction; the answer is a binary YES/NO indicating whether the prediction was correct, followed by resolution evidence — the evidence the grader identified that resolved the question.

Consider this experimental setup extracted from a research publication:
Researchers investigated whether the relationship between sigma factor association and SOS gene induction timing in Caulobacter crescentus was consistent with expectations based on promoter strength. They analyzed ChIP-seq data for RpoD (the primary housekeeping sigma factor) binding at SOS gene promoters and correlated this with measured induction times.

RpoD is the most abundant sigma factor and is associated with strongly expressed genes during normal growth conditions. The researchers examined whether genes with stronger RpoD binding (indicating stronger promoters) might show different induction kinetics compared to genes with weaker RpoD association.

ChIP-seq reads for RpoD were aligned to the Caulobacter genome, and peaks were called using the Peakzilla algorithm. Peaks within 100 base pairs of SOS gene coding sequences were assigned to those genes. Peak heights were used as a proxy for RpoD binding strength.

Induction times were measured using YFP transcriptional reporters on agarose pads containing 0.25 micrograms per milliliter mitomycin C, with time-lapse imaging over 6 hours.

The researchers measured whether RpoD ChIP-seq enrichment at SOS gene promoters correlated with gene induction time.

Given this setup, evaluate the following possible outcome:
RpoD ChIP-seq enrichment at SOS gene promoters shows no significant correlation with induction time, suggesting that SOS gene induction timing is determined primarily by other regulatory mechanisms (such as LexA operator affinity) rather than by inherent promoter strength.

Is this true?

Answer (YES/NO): NO